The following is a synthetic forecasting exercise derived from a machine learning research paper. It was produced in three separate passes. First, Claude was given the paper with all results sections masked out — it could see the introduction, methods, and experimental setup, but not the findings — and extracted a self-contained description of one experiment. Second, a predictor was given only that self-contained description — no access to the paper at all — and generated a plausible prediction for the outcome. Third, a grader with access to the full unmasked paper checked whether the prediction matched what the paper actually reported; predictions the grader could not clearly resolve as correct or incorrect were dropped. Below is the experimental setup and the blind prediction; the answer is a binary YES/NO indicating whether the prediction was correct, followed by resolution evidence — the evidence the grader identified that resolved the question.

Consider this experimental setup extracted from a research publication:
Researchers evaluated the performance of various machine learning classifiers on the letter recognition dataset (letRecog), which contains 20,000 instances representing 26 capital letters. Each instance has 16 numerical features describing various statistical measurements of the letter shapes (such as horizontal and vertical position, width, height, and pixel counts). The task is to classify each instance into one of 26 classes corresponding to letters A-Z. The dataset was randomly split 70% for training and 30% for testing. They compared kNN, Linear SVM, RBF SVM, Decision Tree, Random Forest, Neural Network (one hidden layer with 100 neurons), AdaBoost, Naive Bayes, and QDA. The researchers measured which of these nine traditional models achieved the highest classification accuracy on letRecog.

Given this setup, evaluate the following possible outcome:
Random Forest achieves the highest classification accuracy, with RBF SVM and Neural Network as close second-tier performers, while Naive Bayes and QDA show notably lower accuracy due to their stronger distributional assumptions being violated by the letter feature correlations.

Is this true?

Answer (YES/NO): NO